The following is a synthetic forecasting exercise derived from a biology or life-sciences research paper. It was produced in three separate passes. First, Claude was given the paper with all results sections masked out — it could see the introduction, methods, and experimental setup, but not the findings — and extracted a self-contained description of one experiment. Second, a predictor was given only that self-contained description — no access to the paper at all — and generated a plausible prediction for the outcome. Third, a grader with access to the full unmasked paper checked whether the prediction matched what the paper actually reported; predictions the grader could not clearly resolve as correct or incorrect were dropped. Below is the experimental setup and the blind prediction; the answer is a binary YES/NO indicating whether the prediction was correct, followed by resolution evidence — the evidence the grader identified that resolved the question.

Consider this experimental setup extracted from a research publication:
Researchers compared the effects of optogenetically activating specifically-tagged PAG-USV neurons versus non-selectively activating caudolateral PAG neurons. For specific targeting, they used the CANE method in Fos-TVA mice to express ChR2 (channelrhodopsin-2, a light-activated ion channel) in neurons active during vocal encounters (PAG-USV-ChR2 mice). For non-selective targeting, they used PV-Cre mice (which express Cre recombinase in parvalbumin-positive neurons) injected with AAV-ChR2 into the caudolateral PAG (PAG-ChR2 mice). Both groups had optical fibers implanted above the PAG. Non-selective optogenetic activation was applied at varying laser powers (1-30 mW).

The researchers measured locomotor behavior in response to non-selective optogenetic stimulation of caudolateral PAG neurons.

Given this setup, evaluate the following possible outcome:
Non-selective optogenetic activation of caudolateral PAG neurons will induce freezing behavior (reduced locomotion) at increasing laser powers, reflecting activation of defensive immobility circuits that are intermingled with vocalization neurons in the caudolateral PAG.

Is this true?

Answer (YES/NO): NO